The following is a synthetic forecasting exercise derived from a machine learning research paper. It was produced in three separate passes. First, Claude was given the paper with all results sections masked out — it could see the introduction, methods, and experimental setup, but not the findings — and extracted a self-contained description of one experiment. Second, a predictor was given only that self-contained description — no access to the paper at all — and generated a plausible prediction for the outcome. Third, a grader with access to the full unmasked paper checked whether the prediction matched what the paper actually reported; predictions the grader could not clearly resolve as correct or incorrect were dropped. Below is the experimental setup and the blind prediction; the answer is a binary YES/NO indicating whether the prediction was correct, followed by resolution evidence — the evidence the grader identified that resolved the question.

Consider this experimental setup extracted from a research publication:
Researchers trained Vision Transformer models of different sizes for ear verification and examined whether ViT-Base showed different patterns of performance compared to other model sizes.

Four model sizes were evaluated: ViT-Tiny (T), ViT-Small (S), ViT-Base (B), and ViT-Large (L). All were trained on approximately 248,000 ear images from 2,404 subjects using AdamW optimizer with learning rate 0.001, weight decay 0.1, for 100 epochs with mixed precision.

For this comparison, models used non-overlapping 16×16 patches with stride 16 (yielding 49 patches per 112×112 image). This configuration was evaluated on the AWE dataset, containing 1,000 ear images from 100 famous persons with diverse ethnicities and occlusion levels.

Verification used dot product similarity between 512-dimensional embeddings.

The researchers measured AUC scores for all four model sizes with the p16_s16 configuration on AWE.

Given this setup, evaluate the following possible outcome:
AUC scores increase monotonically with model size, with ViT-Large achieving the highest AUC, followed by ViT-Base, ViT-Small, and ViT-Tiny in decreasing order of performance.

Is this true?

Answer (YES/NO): NO